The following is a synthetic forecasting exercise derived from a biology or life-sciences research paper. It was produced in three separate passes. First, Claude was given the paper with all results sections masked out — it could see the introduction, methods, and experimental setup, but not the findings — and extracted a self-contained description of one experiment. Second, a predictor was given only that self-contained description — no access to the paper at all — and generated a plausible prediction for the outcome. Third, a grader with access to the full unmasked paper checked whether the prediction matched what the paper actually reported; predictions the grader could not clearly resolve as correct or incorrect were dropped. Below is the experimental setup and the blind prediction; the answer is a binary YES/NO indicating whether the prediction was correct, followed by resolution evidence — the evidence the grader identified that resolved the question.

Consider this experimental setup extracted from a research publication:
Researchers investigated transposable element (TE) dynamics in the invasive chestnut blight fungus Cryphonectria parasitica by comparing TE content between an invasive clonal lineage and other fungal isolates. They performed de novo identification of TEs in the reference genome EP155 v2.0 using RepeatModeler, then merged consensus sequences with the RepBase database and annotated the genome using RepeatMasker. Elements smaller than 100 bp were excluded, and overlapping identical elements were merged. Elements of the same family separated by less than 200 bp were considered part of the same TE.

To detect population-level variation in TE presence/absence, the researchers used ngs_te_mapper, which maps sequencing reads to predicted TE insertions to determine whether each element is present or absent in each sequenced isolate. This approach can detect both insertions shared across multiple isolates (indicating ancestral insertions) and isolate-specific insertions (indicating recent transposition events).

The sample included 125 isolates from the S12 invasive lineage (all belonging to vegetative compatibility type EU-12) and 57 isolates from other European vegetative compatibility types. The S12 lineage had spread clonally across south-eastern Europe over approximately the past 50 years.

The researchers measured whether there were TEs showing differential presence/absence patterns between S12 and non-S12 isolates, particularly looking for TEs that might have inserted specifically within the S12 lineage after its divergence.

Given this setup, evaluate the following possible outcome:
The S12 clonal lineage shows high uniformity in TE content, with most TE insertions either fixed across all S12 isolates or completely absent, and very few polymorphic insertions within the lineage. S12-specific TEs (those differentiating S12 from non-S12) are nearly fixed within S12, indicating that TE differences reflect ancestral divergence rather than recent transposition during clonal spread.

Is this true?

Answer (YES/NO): NO